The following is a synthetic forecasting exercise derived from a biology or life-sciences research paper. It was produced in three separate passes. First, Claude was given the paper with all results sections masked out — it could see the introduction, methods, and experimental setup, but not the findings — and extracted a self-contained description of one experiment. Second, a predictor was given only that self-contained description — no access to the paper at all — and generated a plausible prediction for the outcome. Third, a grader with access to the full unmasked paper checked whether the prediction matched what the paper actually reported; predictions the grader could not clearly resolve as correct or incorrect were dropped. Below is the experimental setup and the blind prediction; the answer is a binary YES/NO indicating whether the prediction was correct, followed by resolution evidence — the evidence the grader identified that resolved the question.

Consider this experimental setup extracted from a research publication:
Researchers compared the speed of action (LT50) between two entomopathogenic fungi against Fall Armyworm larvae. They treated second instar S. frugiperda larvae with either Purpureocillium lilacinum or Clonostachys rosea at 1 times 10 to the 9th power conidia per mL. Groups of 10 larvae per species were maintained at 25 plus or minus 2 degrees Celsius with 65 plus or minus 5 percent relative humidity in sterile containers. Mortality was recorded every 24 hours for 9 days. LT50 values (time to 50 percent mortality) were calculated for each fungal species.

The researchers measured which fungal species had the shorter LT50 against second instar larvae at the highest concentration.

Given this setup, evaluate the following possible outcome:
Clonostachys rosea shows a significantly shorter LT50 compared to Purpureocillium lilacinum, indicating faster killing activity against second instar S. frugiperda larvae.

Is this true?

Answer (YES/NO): NO